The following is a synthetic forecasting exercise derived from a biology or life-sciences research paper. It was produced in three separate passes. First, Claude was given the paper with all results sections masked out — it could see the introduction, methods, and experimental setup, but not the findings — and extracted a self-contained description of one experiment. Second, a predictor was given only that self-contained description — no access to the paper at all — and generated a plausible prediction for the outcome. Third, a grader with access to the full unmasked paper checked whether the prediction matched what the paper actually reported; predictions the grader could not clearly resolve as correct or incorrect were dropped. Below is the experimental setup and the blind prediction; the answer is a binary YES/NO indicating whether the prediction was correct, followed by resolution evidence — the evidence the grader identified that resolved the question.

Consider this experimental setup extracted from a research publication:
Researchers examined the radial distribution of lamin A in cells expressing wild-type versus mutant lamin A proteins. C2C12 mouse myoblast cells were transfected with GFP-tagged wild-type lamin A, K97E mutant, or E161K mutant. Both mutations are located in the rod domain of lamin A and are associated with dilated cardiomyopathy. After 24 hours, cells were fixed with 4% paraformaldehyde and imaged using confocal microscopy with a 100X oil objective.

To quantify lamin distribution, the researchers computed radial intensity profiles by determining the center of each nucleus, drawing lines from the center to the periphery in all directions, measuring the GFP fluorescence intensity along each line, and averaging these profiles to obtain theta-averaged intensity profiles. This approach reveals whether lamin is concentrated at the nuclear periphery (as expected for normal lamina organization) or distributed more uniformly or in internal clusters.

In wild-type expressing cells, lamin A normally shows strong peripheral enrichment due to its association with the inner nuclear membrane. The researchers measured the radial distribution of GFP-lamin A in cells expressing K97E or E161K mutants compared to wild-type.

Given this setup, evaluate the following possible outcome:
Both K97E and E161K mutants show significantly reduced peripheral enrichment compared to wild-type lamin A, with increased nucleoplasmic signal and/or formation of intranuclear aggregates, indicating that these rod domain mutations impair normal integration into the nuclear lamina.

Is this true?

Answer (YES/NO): YES